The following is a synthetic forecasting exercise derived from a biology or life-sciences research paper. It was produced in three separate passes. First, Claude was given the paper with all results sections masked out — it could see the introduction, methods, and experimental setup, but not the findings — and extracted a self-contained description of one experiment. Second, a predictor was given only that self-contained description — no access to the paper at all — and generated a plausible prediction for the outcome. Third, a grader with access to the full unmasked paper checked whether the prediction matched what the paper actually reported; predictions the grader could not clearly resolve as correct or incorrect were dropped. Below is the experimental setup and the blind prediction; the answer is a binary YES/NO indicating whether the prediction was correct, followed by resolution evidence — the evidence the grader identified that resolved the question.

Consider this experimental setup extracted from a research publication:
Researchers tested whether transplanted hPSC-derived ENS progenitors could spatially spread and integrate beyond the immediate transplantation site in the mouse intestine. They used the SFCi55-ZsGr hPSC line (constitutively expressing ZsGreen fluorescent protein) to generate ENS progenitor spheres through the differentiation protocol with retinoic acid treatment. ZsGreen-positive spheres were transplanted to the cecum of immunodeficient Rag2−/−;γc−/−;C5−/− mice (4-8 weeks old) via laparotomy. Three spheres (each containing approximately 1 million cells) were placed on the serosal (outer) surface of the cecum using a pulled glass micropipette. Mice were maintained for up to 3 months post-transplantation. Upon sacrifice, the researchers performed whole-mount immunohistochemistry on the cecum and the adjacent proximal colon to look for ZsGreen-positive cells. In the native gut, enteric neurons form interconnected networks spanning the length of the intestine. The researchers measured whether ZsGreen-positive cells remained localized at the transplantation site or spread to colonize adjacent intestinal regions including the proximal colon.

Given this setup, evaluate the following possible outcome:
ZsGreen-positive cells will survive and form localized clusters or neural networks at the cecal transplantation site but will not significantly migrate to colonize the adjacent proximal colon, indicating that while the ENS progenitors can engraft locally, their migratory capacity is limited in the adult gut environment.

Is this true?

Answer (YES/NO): NO